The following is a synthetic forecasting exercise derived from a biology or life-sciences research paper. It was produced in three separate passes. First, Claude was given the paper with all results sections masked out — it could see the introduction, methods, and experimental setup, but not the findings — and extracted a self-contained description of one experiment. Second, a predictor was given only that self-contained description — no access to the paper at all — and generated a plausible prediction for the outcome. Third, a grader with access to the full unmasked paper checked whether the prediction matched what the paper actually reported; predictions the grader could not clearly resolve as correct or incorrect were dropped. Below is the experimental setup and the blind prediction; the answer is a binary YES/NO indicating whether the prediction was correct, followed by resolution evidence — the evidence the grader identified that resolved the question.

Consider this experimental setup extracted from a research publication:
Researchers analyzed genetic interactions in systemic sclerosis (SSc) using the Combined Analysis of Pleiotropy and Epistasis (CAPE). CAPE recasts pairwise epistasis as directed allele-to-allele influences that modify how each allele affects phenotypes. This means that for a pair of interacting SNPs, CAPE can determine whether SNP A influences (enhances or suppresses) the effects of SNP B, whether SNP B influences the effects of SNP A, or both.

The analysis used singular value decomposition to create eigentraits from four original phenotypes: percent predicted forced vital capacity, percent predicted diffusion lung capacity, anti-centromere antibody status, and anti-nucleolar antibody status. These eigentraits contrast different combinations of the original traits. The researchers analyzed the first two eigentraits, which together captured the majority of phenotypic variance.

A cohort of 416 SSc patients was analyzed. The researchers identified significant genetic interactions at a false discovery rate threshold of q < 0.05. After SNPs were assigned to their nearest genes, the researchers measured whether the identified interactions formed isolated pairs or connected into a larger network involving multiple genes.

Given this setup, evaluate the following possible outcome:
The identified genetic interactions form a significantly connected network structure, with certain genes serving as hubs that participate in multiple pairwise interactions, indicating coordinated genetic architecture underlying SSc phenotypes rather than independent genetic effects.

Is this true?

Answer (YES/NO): YES